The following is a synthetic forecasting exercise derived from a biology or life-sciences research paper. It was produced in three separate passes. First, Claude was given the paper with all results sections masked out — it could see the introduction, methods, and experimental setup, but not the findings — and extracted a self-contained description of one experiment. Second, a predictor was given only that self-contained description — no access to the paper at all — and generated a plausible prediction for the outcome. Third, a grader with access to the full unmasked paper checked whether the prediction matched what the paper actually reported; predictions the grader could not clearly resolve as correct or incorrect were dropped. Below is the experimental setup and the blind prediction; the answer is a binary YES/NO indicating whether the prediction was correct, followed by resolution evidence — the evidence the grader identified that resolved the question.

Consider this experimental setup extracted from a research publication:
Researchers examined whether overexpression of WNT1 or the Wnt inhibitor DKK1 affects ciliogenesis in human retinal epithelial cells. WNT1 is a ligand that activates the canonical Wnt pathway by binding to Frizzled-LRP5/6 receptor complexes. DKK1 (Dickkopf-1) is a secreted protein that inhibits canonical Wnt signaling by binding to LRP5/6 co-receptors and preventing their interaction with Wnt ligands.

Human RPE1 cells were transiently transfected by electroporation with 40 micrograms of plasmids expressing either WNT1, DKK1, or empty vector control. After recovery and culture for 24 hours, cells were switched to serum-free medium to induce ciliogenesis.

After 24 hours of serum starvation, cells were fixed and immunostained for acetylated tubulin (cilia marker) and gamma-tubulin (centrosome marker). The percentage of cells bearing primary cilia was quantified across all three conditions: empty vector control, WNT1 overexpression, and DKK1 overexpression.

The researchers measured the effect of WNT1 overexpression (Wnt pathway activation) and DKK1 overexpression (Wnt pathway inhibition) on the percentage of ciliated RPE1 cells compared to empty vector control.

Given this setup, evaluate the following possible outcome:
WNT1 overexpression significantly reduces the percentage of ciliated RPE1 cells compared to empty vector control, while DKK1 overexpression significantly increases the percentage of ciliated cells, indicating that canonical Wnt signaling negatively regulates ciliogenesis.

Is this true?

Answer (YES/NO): NO